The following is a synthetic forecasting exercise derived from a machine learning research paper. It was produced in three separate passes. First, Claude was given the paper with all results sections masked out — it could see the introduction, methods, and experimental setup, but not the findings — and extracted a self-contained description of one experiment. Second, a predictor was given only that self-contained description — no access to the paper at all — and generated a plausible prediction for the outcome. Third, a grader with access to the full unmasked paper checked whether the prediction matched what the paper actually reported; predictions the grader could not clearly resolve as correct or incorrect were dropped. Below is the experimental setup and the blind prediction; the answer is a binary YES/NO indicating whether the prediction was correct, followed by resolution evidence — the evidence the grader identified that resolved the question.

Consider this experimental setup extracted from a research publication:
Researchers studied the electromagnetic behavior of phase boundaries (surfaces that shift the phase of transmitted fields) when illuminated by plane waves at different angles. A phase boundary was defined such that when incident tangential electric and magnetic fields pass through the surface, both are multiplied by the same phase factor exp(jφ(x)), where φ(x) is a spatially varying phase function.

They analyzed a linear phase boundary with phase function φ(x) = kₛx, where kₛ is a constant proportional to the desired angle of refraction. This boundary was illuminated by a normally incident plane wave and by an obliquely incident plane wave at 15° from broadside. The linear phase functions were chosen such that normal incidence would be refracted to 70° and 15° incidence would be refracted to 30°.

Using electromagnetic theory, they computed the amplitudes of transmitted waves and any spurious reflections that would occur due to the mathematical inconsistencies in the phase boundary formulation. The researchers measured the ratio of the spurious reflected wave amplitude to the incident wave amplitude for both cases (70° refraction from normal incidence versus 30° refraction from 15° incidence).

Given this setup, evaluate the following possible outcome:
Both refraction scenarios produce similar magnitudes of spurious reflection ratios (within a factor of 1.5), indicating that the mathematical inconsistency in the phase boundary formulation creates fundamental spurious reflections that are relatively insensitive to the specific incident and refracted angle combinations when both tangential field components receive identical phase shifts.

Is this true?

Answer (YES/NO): NO